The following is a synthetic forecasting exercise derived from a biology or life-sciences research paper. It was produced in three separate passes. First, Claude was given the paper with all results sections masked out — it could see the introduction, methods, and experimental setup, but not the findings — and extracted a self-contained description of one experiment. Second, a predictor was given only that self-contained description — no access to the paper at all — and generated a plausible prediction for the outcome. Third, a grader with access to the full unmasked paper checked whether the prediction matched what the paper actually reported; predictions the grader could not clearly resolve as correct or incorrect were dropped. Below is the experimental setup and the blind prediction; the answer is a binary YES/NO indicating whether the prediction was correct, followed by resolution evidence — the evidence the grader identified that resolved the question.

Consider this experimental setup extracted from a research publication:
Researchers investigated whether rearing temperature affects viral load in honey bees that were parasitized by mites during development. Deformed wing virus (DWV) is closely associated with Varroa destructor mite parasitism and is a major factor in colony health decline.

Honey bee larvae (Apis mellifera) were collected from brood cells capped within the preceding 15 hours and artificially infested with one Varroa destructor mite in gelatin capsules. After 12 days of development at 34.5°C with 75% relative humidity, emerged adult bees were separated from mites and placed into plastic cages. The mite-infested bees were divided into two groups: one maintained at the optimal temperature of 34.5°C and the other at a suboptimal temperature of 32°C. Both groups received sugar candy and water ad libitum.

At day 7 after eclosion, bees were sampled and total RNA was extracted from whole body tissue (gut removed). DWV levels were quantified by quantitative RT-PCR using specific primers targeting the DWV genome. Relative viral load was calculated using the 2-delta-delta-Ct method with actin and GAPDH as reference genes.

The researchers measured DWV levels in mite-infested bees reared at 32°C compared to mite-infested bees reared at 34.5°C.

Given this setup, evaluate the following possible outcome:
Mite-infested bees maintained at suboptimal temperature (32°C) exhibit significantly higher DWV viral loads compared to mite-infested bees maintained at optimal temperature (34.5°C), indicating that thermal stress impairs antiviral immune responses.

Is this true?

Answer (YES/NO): NO